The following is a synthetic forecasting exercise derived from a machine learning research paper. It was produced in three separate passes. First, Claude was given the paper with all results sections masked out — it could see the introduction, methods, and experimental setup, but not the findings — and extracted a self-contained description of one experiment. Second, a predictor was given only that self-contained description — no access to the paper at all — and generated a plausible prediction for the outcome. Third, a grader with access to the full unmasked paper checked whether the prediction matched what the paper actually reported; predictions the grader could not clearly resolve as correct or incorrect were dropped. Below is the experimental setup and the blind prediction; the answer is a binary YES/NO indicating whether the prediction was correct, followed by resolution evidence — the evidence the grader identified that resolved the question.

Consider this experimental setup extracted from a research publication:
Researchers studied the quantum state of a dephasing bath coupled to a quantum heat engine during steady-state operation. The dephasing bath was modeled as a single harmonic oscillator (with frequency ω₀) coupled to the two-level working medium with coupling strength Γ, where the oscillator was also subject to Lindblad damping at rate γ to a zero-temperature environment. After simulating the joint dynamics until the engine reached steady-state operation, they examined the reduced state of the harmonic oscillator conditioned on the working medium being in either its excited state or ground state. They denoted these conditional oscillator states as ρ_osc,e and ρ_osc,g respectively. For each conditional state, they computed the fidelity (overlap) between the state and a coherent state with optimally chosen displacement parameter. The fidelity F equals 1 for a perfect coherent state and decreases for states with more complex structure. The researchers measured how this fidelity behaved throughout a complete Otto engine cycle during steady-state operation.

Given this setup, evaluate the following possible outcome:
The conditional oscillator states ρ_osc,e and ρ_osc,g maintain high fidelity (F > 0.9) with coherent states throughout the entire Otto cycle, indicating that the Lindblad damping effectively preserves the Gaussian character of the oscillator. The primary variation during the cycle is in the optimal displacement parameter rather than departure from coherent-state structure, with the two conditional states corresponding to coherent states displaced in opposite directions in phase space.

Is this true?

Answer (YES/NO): NO